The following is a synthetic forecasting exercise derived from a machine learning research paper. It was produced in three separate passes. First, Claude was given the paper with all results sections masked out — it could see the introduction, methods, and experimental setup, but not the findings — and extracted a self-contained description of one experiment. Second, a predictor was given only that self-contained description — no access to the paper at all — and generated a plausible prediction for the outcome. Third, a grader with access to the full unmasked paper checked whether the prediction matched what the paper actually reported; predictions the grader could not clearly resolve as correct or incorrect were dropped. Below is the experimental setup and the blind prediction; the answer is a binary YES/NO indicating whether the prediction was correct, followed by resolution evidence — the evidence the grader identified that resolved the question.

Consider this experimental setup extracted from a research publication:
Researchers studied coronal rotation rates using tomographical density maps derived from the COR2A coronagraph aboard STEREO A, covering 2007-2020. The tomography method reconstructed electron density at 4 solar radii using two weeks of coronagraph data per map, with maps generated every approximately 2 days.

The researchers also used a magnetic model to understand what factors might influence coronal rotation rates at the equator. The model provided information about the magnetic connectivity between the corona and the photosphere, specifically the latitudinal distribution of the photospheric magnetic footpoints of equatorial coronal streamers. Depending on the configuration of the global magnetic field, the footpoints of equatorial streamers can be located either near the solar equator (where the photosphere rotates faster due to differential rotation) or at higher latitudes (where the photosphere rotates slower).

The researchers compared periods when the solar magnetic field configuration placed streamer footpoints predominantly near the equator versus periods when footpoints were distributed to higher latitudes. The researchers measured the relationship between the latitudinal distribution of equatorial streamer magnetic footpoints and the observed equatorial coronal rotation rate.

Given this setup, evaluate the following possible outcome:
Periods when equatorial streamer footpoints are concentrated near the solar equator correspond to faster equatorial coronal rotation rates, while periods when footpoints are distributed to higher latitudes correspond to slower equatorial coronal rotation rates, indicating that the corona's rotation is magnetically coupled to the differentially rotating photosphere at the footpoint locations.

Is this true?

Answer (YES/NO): YES